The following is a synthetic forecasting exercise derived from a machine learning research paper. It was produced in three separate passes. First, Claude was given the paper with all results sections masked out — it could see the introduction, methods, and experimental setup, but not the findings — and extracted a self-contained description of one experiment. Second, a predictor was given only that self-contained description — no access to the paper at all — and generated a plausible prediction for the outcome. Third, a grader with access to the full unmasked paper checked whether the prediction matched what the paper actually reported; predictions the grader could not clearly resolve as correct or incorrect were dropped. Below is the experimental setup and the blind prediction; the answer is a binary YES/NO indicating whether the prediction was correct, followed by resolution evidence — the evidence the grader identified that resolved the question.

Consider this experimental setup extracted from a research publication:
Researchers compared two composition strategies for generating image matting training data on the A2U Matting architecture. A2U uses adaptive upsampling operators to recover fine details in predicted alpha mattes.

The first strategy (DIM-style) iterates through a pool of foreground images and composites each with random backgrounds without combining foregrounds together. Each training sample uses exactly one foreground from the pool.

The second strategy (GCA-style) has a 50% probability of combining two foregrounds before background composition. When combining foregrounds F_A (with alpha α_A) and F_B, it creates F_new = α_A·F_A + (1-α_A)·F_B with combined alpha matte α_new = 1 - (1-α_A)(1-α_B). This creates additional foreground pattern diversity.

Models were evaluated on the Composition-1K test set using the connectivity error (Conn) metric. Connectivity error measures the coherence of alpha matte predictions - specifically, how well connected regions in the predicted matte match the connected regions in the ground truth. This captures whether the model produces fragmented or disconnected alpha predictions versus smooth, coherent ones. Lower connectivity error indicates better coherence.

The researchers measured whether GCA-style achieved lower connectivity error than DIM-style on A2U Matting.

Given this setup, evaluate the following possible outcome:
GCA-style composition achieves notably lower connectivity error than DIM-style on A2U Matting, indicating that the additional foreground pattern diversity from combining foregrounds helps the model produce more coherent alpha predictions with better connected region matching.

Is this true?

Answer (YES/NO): YES